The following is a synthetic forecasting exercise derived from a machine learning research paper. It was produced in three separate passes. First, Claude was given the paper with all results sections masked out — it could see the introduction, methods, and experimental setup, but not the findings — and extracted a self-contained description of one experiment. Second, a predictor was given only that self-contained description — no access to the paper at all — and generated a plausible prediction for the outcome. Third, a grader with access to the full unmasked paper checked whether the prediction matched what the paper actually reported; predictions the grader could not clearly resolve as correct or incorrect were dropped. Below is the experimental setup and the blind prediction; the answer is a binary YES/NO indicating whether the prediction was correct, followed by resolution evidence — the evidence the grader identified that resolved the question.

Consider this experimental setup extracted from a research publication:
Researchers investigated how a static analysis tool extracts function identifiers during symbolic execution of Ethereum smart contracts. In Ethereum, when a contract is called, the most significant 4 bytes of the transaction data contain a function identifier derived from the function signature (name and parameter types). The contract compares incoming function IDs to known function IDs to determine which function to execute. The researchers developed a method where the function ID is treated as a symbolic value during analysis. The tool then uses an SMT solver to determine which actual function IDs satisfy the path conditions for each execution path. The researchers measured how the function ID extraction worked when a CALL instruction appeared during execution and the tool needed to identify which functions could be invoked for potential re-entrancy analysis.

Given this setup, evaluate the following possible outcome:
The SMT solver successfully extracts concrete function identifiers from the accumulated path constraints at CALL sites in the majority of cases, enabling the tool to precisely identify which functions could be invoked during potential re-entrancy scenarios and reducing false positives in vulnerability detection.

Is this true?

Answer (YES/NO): YES